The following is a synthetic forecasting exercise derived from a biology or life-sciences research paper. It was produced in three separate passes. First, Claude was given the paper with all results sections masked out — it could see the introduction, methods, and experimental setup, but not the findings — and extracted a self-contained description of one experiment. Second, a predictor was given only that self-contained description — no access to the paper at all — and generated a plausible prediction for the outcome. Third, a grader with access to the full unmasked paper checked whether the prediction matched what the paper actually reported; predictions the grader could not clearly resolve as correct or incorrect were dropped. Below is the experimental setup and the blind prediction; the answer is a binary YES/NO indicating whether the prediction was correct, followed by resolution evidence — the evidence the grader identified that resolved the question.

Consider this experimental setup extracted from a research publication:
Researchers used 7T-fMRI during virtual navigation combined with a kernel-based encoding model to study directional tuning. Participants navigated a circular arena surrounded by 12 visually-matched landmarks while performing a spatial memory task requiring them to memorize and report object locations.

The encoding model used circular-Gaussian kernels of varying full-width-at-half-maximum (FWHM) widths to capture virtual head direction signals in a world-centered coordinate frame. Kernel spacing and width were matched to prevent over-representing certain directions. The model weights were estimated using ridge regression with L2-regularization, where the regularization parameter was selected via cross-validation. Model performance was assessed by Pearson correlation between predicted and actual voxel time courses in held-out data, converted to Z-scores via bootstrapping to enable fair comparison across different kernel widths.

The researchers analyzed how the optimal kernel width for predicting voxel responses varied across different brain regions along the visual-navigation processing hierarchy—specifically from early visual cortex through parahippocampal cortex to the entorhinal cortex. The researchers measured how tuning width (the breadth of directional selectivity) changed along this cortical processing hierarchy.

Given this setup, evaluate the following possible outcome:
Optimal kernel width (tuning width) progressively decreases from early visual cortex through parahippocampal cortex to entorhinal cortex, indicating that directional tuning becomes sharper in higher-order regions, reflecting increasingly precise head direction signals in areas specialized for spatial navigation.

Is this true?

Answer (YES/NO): NO